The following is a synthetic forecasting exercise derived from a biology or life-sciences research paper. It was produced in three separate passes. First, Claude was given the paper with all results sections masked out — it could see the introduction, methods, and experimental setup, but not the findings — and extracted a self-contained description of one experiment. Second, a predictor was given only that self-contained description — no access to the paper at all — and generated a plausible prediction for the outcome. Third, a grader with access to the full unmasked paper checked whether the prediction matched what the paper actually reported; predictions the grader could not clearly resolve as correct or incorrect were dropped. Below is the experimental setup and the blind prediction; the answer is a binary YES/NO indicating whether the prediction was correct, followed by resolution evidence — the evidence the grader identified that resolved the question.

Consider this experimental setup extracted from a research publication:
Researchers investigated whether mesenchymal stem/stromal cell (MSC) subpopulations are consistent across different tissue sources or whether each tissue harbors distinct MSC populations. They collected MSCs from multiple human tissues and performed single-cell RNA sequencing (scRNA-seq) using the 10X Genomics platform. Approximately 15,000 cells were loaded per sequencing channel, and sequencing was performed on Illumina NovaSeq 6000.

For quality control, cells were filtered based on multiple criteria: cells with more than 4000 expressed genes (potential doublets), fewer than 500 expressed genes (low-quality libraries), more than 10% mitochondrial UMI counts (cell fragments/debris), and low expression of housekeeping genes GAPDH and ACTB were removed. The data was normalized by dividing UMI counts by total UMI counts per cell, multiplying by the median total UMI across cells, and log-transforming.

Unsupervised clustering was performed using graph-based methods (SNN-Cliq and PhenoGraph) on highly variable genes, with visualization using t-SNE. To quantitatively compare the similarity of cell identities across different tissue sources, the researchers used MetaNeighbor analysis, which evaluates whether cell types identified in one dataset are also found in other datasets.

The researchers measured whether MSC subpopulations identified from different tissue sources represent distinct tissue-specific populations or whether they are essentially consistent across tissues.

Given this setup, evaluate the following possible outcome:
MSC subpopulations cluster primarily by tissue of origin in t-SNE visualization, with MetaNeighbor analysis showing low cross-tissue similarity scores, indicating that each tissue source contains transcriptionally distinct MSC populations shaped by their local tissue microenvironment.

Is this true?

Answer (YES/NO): NO